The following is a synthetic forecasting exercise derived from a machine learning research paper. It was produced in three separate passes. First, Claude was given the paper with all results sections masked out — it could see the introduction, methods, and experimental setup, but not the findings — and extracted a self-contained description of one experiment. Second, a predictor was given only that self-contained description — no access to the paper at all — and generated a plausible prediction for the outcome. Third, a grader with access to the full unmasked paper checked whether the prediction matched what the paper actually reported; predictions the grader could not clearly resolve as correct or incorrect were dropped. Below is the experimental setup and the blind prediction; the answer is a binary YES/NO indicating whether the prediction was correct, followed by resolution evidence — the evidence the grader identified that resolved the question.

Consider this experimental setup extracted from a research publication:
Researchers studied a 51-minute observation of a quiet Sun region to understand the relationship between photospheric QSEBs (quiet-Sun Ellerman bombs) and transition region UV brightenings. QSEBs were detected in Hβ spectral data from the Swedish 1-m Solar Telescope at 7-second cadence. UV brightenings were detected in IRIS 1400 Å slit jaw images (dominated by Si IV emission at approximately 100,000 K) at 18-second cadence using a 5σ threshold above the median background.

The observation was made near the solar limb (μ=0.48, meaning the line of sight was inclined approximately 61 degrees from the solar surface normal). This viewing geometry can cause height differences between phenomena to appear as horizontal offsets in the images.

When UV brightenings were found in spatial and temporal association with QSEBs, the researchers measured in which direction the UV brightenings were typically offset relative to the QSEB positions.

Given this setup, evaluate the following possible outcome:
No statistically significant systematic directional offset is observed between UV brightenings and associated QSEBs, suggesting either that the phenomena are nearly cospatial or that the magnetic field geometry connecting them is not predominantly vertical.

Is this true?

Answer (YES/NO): NO